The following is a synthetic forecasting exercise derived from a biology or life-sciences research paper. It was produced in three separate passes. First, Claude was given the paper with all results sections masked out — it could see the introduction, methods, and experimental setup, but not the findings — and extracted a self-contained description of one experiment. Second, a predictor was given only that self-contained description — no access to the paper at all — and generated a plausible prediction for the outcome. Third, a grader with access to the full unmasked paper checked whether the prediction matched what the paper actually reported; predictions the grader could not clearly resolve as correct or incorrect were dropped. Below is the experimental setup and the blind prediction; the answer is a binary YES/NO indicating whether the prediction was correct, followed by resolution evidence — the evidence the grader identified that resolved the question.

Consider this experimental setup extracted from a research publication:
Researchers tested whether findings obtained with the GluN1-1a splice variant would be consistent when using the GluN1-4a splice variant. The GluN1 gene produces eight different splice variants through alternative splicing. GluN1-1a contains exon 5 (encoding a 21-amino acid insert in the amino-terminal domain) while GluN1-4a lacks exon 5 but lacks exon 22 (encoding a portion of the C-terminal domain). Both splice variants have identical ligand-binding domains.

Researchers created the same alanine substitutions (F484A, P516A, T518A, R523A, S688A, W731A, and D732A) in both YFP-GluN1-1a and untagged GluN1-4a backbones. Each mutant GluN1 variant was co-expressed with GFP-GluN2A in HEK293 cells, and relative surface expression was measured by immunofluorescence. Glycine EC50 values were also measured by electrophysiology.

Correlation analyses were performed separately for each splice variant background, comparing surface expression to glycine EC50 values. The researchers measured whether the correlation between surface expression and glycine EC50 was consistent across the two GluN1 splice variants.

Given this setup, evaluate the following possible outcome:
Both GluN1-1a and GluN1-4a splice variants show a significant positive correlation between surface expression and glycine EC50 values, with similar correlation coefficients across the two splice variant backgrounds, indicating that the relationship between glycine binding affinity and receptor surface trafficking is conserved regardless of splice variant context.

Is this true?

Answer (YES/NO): NO